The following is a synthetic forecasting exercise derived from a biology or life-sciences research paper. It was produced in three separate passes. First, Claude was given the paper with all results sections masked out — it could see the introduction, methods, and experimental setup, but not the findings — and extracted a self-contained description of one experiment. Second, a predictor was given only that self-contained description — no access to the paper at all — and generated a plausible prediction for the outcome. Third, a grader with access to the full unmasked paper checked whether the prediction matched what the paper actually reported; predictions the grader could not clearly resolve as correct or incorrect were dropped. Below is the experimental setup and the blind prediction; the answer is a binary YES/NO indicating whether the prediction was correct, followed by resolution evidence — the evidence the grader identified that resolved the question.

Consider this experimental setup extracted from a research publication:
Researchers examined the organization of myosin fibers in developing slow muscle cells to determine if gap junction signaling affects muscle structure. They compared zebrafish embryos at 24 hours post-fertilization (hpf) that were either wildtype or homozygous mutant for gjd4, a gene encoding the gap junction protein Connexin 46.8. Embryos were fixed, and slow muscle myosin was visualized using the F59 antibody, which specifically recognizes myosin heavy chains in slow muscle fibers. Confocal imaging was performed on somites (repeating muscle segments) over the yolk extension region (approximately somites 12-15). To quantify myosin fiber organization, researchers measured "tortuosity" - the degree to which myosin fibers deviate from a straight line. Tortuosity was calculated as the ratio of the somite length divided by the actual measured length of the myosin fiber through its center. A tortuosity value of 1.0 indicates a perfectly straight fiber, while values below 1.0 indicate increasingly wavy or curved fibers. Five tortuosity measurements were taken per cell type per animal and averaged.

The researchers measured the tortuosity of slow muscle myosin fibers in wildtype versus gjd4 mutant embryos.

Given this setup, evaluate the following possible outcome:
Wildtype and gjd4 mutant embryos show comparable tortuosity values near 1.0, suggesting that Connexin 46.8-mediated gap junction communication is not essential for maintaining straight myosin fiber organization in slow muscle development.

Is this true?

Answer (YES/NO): NO